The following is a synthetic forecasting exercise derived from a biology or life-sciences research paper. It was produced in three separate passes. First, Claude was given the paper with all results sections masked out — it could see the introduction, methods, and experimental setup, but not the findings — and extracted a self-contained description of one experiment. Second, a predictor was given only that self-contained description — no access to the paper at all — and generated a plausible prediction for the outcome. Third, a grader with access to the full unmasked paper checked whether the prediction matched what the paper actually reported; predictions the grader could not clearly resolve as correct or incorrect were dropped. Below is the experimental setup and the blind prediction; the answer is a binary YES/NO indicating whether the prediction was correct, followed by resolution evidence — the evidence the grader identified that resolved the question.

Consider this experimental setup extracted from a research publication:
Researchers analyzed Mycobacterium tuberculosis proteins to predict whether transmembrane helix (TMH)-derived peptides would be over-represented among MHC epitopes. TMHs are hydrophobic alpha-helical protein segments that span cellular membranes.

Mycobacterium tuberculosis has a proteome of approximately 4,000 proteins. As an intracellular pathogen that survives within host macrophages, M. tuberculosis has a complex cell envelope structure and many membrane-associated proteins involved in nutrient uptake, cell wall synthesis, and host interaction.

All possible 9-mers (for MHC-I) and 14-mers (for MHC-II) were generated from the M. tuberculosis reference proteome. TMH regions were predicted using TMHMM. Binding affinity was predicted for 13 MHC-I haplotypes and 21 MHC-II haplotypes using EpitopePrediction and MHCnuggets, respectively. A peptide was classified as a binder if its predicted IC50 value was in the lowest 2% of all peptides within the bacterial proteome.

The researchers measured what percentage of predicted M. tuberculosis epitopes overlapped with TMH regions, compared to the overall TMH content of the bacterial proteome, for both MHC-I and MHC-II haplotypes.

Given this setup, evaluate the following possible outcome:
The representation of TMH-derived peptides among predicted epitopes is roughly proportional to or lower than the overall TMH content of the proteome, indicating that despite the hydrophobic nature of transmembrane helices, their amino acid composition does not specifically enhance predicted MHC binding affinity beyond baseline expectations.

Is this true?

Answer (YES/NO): NO